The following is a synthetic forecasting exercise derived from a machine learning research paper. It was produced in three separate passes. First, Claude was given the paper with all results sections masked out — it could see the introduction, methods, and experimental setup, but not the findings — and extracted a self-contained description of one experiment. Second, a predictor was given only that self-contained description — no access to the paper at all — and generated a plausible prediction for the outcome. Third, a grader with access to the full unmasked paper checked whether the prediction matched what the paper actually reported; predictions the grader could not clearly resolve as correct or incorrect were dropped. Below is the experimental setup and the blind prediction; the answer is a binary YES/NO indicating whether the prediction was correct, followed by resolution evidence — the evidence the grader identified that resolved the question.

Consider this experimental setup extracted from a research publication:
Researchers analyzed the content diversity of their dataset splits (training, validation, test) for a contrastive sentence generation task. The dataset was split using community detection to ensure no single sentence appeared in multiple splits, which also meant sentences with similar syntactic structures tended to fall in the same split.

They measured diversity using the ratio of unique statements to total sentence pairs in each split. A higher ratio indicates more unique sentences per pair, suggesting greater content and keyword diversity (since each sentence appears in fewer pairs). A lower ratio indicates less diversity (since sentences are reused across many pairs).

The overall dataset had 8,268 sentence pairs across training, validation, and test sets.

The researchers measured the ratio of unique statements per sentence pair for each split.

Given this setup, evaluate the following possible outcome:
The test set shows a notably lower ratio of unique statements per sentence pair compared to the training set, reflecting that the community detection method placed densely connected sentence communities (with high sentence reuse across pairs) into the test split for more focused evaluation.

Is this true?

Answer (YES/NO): NO